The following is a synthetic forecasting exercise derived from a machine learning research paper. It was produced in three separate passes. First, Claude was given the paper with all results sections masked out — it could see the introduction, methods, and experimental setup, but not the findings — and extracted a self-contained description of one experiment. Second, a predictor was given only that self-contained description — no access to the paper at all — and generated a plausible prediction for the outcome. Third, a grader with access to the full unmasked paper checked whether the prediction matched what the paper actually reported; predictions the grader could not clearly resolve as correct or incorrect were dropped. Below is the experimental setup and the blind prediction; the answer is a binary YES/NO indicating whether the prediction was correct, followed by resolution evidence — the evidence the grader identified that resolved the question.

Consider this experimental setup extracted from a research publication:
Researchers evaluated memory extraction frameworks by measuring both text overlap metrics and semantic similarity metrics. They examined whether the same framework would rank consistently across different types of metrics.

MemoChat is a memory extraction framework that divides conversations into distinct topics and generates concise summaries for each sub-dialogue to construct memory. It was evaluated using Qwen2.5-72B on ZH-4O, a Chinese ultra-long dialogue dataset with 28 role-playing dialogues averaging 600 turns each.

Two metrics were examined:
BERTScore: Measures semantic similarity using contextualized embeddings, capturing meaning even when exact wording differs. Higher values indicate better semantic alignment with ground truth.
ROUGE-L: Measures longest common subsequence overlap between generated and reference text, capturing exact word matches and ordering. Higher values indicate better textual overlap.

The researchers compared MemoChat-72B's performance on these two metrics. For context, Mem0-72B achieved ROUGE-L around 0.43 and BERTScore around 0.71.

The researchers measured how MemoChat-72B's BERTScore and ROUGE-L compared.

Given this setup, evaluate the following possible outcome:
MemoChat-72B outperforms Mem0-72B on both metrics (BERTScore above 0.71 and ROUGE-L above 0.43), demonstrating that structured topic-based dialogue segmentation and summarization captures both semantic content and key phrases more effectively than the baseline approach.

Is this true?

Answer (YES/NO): NO